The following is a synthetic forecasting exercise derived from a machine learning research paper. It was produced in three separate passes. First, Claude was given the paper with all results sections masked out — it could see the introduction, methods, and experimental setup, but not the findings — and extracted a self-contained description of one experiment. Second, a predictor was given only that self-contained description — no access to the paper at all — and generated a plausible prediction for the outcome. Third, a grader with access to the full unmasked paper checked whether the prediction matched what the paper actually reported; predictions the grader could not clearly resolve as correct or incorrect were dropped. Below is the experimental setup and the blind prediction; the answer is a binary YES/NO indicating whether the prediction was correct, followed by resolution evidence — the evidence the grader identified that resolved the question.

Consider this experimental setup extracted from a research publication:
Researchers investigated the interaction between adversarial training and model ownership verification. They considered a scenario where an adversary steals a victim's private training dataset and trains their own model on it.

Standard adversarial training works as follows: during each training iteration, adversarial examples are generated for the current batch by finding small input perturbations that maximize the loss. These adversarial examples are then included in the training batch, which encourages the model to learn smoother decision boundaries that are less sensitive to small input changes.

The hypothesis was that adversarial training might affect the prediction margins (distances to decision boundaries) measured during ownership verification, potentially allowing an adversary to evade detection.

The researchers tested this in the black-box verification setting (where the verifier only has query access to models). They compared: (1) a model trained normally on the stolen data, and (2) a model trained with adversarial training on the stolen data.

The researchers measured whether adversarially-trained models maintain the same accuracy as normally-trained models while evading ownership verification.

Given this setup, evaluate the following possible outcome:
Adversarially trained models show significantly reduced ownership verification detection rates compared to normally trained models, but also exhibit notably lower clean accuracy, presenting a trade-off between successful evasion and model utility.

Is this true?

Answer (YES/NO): YES